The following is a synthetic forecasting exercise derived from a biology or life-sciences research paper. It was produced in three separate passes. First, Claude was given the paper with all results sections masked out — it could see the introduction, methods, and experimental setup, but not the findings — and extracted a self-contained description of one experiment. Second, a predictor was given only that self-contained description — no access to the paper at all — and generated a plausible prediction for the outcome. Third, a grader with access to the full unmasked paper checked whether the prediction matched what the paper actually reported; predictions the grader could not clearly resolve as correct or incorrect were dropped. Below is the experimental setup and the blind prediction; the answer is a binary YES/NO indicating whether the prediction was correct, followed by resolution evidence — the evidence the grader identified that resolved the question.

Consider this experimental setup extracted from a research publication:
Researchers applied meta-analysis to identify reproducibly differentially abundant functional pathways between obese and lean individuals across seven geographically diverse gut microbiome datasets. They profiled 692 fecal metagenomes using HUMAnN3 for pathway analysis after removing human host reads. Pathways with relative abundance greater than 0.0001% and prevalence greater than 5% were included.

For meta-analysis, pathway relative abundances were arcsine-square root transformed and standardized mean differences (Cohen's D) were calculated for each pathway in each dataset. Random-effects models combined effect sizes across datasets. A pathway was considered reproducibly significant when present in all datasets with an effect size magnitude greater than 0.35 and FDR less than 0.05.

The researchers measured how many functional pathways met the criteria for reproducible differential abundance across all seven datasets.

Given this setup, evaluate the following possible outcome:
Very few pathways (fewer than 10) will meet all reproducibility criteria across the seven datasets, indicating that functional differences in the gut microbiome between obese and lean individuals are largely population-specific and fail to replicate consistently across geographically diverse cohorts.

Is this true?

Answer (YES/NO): NO